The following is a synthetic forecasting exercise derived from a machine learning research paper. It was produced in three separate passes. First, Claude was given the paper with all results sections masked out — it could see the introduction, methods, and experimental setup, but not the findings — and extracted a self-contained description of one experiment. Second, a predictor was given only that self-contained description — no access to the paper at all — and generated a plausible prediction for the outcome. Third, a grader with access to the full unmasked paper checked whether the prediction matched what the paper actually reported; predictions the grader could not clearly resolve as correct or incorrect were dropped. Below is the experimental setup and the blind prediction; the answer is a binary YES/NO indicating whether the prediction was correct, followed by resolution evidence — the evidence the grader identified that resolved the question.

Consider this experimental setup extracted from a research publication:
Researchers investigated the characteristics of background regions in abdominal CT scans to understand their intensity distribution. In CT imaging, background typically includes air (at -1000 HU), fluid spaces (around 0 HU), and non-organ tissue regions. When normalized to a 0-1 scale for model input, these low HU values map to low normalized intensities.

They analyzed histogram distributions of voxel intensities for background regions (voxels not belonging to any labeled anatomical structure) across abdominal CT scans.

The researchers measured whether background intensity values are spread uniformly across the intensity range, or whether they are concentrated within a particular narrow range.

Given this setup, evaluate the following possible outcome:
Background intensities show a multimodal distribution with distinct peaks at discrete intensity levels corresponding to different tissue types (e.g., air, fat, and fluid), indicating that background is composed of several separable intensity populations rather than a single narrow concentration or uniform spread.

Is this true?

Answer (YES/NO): NO